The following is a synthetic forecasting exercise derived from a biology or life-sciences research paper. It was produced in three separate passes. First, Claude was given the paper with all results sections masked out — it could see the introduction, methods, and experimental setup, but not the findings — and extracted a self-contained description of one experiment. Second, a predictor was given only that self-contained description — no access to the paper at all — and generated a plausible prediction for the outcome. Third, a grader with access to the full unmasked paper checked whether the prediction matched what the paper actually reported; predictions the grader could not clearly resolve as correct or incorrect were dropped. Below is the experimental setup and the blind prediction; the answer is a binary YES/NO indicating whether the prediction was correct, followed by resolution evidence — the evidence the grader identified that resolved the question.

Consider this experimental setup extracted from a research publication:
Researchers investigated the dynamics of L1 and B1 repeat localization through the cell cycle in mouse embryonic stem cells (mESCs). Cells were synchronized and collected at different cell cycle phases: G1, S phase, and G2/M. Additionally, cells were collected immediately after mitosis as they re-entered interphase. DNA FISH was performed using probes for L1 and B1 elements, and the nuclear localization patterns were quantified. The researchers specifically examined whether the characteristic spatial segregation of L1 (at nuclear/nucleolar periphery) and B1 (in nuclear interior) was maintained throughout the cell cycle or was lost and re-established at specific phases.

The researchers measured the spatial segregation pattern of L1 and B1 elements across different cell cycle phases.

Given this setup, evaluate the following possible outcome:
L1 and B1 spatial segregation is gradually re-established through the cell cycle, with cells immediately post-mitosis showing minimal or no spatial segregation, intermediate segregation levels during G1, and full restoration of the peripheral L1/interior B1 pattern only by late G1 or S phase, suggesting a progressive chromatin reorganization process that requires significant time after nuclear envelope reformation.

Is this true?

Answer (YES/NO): YES